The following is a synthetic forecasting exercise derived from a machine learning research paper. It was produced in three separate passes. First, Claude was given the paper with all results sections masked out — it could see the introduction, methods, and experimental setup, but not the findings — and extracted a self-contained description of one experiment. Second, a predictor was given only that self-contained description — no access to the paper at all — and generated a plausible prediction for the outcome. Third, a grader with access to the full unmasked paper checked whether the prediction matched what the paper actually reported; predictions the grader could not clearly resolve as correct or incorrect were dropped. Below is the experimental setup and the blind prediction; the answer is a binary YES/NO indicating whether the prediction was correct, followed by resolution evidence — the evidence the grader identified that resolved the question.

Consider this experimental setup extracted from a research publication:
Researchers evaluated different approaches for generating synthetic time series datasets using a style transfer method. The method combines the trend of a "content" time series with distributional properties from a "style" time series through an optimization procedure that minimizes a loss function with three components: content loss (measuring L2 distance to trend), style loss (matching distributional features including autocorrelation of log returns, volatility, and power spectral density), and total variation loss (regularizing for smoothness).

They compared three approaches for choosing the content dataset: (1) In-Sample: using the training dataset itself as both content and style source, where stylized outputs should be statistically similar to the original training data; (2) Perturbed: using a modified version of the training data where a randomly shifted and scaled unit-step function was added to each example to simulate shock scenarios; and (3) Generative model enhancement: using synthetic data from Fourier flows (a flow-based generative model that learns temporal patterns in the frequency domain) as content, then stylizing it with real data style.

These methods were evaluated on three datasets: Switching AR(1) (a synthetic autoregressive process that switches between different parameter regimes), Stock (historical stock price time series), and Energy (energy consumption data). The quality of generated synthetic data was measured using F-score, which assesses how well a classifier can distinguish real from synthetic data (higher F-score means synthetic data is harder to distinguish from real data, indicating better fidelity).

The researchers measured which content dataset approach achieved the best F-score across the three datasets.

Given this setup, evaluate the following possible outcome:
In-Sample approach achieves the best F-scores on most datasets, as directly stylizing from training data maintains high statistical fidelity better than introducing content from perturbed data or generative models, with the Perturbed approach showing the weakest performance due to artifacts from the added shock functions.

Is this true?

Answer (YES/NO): NO